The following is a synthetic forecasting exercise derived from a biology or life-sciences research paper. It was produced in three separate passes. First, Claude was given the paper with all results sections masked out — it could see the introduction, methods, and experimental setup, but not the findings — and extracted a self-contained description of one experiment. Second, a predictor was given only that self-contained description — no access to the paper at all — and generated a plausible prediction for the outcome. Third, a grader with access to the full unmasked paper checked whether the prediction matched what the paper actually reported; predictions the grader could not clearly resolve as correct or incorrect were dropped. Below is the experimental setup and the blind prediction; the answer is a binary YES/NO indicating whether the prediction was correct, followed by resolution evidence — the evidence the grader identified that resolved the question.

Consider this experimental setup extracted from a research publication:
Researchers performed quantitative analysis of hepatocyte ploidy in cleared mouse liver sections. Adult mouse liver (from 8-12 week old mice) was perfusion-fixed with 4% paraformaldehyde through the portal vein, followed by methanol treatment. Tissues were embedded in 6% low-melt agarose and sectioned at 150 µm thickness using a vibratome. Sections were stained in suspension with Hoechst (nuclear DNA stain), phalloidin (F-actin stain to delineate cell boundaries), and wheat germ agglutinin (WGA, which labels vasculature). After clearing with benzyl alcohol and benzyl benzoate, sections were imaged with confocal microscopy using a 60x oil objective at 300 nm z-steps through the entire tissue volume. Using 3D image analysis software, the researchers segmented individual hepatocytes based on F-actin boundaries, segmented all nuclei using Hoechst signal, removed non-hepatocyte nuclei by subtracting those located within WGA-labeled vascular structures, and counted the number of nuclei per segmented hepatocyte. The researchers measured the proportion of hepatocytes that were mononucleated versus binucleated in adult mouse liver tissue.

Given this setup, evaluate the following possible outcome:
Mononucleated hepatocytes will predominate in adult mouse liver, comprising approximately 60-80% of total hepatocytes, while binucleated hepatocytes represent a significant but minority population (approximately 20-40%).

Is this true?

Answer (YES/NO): NO